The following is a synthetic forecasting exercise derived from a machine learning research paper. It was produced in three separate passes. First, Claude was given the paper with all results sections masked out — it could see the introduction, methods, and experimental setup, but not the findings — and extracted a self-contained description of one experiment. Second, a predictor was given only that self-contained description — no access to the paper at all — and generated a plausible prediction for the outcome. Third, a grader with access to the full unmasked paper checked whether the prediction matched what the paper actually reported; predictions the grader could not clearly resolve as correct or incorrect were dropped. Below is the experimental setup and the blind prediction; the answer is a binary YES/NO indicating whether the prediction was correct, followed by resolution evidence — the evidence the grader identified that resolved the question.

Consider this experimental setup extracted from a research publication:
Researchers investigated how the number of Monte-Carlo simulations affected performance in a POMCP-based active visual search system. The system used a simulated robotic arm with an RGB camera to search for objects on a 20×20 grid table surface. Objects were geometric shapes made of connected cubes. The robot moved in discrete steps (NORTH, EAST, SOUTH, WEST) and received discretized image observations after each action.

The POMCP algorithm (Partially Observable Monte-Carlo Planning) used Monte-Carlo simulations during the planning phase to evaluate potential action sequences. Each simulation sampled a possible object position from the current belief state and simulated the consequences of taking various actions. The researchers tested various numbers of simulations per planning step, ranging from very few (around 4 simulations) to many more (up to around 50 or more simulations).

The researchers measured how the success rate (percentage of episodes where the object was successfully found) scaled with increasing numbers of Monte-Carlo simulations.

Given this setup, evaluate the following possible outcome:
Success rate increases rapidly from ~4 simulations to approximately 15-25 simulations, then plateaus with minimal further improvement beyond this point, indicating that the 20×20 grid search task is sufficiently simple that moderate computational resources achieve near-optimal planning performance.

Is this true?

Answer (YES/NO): NO